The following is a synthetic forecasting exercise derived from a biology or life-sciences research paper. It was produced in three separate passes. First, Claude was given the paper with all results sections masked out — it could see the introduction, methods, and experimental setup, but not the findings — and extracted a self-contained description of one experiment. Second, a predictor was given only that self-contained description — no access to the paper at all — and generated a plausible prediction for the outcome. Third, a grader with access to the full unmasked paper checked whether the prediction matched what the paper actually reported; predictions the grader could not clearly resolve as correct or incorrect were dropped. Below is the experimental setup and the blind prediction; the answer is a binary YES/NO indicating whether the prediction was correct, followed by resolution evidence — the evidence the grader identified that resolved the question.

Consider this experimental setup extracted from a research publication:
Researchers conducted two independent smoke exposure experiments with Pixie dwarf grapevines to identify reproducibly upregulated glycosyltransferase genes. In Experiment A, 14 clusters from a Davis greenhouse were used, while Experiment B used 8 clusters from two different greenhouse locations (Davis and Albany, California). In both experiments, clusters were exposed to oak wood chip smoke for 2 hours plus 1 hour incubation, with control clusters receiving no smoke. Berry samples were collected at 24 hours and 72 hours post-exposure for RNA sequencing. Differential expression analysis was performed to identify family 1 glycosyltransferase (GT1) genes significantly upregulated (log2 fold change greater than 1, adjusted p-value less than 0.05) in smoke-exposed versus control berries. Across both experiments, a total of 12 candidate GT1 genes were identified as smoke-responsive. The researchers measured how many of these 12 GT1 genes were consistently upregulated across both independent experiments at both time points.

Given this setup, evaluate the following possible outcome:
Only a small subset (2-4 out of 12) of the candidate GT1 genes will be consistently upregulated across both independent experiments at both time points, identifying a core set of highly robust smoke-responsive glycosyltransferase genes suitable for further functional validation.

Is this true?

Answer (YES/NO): YES